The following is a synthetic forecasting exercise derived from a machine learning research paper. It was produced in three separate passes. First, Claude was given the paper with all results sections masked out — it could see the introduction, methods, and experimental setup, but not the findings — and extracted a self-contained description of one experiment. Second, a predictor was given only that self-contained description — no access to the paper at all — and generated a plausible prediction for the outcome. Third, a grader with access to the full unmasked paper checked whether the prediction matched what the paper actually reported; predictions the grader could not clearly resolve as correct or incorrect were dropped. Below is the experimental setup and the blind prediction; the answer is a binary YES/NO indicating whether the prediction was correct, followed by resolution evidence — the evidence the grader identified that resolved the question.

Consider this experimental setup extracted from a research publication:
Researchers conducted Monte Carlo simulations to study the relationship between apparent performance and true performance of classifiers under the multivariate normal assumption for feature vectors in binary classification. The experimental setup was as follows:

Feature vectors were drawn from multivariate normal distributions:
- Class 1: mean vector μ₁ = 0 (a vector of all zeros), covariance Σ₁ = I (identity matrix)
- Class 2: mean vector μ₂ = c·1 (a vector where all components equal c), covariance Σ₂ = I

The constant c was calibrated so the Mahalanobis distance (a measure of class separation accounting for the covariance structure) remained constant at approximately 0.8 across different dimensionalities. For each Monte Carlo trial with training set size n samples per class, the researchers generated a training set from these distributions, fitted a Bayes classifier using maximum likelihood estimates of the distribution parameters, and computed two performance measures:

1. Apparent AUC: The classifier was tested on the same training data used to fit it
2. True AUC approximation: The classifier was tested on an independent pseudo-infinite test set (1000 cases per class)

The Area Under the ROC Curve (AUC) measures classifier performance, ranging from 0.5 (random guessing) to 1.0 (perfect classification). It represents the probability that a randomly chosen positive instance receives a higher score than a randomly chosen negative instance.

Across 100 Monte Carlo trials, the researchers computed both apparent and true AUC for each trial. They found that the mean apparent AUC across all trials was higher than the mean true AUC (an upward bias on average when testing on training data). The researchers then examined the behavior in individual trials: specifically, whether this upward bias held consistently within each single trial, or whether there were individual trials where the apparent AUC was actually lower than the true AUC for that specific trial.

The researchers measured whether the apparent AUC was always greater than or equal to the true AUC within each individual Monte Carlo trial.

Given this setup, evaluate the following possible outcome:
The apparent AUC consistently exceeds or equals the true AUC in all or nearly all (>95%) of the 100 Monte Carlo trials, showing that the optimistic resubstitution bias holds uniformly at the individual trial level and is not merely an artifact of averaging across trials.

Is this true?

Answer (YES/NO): NO